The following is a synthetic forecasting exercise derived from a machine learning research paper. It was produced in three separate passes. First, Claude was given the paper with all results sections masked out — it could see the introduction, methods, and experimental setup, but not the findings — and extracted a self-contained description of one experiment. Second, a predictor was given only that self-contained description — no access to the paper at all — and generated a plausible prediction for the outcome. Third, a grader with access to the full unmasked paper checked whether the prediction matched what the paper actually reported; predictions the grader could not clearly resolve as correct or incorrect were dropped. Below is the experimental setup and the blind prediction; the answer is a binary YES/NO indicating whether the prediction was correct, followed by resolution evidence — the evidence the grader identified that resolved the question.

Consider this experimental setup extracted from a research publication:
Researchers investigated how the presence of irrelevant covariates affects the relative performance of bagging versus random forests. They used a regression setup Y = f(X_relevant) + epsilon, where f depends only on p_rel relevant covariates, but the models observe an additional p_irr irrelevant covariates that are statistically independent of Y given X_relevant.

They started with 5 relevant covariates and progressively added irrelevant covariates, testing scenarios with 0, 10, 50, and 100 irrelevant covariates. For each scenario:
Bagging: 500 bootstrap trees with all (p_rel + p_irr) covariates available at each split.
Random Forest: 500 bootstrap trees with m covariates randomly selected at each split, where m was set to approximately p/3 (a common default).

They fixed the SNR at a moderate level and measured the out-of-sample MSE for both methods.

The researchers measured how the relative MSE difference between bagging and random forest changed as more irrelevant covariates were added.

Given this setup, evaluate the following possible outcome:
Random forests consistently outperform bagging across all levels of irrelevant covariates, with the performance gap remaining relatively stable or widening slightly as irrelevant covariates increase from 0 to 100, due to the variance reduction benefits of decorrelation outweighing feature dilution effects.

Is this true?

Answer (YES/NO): NO